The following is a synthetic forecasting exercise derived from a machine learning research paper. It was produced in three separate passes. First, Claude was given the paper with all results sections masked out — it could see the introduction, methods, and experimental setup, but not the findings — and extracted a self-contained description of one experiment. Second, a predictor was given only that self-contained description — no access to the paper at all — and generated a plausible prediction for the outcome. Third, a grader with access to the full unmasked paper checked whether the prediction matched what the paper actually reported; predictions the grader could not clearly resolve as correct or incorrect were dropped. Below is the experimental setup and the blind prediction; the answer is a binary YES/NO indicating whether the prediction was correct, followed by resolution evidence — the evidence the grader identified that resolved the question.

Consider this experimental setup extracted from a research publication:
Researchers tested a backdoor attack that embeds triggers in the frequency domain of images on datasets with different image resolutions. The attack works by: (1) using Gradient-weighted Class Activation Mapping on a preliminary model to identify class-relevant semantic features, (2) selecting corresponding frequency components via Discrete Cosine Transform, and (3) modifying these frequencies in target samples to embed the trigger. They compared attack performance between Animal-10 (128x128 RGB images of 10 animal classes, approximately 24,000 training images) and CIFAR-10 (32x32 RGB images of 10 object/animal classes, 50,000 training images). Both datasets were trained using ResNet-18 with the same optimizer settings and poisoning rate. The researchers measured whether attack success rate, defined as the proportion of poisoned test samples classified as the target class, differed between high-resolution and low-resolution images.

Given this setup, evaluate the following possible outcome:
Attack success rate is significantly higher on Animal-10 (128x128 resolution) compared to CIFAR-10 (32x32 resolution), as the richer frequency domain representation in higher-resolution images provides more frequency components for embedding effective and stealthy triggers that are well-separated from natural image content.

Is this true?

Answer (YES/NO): YES